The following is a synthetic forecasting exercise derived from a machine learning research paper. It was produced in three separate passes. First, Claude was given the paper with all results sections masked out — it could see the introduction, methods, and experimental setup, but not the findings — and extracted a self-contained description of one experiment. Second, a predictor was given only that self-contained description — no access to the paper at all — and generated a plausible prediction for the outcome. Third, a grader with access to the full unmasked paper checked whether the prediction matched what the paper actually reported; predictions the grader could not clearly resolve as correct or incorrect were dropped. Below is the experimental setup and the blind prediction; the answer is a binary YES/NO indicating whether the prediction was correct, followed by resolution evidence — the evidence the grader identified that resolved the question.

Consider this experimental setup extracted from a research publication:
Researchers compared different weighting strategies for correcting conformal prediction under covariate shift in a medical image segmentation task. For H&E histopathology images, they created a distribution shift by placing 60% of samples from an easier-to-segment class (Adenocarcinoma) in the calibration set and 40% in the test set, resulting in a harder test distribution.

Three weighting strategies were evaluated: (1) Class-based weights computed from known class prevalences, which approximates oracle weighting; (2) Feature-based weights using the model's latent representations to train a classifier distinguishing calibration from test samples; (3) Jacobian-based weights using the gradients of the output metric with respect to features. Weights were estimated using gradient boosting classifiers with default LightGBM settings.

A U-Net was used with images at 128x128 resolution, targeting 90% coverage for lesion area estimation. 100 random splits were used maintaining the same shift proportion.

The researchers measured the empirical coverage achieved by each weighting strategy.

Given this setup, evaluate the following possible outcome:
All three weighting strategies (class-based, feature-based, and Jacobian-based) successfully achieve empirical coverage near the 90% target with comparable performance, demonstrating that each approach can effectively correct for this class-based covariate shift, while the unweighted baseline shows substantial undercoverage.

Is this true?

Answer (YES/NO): YES